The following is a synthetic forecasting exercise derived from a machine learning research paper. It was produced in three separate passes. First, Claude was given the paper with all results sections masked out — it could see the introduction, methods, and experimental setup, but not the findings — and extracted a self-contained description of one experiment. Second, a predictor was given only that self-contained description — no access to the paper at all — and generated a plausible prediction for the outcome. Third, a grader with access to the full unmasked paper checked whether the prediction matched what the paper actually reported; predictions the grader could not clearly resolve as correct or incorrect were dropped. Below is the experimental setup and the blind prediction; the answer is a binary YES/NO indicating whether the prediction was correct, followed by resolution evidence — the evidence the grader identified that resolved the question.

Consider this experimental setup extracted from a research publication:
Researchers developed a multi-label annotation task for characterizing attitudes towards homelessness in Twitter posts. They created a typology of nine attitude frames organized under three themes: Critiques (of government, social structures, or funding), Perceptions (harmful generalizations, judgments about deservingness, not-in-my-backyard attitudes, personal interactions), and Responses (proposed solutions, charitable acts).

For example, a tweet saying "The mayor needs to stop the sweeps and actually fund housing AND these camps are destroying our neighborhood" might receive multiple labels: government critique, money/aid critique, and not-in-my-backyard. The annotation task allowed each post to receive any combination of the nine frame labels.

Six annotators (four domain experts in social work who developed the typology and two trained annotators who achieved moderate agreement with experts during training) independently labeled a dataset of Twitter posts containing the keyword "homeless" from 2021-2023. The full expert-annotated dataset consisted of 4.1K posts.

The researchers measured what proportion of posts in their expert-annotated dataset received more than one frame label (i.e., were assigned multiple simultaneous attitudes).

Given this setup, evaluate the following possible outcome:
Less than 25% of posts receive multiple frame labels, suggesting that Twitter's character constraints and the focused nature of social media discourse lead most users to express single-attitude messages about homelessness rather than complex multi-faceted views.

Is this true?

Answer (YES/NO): NO